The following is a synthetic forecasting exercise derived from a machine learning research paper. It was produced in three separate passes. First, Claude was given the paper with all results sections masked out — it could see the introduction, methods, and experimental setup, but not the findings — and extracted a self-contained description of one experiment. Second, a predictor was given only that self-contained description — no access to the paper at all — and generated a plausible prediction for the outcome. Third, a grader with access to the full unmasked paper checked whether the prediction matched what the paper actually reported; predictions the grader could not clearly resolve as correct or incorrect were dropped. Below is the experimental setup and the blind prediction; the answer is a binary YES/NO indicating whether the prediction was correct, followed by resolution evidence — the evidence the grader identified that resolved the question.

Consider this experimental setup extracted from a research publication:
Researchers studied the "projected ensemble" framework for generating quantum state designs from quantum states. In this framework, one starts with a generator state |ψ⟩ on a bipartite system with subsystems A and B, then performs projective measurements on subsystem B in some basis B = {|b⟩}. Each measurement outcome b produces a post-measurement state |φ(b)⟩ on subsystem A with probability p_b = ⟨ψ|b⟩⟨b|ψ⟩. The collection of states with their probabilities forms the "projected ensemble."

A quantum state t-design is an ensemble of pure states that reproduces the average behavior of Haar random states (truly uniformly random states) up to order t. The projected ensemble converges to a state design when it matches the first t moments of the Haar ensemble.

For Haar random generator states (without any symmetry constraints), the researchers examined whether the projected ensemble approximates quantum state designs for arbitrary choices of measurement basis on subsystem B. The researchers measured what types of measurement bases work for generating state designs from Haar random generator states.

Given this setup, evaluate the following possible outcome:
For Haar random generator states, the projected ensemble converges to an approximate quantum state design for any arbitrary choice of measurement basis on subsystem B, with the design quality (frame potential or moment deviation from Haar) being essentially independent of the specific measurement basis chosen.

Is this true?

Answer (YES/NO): YES